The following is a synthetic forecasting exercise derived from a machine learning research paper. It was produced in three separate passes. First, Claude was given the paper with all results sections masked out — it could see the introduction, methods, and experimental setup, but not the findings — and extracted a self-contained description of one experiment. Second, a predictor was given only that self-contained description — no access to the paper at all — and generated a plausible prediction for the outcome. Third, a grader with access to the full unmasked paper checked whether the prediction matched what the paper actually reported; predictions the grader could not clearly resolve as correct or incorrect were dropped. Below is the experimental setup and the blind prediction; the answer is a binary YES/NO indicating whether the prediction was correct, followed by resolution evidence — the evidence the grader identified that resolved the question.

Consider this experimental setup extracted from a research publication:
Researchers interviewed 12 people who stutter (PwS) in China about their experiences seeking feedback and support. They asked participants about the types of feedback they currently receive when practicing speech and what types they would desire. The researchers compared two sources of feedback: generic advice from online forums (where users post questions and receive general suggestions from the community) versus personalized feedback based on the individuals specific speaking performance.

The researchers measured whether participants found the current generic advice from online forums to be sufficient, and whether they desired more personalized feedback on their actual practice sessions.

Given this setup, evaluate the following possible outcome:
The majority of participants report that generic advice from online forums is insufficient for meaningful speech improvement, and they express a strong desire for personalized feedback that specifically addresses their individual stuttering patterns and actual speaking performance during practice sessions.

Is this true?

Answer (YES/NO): YES